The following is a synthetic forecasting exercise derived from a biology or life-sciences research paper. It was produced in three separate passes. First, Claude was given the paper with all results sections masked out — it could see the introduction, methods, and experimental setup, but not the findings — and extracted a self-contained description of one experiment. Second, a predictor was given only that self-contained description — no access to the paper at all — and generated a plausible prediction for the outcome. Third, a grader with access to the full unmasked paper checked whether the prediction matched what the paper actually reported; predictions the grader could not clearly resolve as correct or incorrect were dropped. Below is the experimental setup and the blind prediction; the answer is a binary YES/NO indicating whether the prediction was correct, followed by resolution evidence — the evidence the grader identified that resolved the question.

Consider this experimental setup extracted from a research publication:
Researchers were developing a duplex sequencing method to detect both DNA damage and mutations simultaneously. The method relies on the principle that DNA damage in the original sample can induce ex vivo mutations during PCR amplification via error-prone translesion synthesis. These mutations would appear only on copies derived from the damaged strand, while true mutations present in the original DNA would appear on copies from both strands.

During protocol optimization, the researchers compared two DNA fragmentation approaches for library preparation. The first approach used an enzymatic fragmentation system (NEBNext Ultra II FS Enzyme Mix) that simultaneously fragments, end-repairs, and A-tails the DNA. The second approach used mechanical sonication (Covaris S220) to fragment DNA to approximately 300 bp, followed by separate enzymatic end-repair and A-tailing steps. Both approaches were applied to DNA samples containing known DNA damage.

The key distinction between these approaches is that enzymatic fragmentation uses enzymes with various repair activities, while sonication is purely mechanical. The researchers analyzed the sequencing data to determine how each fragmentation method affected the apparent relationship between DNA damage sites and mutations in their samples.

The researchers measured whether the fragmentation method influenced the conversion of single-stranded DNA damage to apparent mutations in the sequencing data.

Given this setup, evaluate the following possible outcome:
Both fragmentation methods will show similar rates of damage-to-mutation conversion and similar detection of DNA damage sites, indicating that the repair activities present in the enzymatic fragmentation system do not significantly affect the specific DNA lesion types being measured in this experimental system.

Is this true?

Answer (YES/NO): NO